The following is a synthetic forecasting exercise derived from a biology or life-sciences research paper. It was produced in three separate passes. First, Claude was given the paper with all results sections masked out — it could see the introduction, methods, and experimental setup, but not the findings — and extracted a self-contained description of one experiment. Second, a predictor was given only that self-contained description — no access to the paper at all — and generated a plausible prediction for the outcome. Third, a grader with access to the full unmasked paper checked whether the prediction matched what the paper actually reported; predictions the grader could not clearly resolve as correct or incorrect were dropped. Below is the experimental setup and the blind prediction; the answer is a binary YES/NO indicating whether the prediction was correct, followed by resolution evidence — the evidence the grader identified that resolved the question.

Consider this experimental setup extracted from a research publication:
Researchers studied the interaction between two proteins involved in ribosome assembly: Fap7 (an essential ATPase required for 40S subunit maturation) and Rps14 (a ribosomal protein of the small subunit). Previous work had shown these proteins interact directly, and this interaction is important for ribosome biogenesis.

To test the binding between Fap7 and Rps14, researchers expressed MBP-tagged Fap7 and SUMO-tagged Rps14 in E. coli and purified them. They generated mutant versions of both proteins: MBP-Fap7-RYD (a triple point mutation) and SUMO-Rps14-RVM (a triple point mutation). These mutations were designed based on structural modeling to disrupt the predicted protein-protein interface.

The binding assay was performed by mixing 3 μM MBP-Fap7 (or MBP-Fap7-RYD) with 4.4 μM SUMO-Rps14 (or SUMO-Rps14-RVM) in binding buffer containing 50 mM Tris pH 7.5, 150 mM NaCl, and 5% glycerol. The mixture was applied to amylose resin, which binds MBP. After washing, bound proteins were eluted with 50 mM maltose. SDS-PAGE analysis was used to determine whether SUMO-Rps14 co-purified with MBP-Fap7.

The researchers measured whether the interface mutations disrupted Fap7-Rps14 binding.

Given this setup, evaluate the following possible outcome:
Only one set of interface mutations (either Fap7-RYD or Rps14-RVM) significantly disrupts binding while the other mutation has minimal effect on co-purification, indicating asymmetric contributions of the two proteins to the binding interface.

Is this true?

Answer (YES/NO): NO